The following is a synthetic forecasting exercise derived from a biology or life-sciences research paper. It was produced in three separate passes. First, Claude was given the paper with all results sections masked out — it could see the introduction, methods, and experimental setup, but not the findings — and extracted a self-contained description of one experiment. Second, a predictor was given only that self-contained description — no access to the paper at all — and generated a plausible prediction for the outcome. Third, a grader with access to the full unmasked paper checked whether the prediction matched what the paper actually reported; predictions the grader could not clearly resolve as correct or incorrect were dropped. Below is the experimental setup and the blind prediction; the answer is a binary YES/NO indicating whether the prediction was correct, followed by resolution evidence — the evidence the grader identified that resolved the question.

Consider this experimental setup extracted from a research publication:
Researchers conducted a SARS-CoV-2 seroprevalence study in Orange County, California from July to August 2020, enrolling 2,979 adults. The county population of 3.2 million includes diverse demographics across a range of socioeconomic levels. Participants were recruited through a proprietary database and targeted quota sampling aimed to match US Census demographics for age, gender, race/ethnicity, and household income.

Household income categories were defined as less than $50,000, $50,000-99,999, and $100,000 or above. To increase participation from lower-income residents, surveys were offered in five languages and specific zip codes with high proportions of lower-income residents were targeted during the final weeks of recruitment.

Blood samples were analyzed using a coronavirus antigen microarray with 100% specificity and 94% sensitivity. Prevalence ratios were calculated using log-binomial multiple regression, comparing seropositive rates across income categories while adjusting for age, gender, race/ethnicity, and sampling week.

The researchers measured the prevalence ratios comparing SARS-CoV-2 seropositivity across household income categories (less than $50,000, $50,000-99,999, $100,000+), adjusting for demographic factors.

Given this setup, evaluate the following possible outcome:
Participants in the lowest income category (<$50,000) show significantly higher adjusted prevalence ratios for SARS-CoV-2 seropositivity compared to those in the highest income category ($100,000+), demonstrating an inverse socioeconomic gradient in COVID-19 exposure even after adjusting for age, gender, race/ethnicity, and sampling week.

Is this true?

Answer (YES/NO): YES